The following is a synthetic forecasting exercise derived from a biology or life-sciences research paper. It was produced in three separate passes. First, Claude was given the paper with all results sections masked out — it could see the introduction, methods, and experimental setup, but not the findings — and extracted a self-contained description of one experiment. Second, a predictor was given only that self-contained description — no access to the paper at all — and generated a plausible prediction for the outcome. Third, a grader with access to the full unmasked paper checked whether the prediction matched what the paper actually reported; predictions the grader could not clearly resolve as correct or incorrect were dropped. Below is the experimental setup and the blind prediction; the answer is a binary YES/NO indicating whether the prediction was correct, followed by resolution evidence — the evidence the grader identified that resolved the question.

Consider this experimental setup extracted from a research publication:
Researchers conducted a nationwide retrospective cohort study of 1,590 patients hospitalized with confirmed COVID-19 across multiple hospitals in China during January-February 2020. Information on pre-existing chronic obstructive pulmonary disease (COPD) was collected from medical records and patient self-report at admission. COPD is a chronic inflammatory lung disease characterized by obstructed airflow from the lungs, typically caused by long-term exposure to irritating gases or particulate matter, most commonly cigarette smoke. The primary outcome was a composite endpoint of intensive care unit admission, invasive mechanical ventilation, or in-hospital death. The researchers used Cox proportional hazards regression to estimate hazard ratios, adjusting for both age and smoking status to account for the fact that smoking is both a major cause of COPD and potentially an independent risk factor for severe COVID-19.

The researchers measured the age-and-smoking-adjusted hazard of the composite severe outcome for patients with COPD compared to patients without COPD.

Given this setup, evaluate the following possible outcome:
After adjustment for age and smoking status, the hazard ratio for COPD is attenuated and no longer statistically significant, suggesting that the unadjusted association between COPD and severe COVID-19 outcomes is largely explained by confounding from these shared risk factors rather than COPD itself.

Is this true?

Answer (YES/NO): NO